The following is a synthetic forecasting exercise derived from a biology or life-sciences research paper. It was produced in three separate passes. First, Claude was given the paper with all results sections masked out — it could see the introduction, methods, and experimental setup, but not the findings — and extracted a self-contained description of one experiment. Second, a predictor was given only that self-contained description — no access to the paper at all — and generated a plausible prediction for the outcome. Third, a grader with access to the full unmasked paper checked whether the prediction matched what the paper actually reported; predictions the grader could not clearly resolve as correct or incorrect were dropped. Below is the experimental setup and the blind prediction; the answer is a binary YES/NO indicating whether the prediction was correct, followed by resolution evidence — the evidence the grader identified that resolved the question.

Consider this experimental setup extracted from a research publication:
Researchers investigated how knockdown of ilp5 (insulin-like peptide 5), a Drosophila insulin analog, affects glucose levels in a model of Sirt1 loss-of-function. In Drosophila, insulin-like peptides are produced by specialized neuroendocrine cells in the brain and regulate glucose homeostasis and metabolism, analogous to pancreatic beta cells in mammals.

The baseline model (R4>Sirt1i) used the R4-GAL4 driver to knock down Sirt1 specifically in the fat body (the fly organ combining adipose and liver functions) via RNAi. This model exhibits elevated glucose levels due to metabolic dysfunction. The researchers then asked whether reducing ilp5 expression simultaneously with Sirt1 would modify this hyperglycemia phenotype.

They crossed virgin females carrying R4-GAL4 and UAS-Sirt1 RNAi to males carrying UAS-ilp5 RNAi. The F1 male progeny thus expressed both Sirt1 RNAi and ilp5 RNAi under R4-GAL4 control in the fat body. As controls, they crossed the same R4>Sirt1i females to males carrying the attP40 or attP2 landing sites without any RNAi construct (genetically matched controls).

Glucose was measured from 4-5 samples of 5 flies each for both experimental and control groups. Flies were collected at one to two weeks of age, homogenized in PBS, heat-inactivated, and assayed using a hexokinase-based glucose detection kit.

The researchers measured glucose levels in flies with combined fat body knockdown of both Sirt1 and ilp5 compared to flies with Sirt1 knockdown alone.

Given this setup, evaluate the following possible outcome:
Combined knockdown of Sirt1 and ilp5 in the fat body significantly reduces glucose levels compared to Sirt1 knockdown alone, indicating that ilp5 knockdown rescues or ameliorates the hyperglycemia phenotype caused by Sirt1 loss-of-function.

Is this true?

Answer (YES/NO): NO